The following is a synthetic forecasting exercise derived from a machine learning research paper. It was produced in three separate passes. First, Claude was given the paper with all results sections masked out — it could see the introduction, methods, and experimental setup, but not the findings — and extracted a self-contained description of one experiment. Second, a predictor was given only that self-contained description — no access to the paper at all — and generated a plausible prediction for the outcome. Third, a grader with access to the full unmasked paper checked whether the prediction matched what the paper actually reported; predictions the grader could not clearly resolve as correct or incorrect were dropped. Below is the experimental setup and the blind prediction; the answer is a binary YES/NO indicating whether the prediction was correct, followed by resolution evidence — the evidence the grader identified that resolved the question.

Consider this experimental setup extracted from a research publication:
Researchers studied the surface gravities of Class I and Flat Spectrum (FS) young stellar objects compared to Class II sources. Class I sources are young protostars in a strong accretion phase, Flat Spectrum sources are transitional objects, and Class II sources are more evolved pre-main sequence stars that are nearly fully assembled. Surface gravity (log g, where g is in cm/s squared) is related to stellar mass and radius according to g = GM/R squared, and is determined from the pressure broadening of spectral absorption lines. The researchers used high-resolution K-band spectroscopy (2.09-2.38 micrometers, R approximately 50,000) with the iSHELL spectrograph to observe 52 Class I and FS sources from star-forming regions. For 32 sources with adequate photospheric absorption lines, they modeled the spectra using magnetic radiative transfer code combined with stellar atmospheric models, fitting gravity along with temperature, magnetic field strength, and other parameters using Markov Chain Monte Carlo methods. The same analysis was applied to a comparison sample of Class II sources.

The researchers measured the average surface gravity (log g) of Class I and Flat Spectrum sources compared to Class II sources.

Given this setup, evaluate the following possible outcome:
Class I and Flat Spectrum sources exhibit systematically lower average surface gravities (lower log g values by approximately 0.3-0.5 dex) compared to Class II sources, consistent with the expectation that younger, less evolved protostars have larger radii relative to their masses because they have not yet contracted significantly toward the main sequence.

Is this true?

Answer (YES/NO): YES